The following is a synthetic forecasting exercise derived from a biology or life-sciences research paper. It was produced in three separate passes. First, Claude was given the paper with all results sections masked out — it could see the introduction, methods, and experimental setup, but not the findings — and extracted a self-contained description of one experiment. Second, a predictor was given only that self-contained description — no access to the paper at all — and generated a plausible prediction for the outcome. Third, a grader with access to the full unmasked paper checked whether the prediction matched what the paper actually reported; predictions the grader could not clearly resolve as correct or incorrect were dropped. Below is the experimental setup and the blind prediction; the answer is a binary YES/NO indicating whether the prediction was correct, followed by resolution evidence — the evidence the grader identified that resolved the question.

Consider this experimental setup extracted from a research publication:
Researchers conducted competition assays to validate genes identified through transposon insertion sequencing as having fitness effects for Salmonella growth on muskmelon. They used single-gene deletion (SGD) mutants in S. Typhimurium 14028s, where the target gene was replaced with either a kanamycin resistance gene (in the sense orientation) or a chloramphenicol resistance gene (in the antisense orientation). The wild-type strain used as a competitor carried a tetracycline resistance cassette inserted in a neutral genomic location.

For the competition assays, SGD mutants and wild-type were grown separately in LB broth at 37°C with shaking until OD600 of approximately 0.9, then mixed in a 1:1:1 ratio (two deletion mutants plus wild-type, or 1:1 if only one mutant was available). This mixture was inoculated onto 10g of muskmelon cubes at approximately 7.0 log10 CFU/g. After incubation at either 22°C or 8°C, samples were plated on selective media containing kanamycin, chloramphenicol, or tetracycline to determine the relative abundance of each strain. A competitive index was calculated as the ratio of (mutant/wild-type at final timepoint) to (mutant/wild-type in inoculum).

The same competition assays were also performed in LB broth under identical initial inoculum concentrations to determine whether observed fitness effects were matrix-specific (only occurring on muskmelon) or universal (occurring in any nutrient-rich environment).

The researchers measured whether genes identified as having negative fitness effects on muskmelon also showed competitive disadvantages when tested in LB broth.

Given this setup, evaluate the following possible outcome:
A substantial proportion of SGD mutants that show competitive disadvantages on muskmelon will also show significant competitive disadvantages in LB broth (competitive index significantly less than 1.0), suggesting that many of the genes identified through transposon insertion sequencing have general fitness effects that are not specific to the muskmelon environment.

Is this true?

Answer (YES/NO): YES